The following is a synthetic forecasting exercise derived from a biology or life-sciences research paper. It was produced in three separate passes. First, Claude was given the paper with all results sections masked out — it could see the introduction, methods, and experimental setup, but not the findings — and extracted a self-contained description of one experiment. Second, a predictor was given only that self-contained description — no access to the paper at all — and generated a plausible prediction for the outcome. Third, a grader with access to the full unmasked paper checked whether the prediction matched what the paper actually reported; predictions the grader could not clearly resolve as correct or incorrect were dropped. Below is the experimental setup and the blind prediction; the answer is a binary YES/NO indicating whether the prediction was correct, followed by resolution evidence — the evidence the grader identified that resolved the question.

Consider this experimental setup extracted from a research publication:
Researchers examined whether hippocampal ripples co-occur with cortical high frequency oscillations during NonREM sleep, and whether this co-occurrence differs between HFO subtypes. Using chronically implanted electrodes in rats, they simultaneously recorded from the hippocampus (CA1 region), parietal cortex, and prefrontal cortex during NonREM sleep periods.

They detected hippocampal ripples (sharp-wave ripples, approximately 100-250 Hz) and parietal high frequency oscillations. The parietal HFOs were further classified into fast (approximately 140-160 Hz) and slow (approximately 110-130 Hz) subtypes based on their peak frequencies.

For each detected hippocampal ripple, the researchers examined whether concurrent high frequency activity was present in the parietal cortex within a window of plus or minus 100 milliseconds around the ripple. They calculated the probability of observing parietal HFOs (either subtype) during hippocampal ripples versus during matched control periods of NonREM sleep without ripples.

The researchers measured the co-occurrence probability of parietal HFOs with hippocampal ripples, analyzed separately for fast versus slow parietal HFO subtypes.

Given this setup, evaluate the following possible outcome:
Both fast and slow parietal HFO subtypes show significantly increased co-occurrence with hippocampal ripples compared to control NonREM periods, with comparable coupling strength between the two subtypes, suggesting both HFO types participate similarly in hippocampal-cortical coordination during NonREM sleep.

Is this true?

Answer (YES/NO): NO